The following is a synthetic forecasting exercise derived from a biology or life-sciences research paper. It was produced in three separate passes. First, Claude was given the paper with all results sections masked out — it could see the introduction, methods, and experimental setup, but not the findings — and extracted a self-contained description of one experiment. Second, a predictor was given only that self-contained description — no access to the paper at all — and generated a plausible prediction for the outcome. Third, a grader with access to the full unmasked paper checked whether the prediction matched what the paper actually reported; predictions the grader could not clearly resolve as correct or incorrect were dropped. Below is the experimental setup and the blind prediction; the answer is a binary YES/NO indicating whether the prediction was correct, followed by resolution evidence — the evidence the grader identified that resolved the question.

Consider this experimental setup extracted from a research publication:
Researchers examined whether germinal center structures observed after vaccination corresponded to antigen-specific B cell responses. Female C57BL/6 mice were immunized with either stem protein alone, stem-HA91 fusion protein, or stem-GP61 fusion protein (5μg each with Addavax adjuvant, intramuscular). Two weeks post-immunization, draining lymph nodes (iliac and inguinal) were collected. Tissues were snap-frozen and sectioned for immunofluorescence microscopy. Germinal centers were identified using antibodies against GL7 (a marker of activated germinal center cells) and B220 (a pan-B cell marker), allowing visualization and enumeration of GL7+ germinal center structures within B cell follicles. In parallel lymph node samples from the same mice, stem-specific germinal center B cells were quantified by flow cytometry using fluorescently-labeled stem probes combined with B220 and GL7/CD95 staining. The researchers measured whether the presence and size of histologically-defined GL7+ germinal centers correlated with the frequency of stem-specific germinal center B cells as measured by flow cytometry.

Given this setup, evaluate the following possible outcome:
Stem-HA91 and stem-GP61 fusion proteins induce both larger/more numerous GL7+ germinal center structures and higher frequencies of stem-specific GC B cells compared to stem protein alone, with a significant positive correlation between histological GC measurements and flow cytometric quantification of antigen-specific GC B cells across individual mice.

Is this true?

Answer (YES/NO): NO